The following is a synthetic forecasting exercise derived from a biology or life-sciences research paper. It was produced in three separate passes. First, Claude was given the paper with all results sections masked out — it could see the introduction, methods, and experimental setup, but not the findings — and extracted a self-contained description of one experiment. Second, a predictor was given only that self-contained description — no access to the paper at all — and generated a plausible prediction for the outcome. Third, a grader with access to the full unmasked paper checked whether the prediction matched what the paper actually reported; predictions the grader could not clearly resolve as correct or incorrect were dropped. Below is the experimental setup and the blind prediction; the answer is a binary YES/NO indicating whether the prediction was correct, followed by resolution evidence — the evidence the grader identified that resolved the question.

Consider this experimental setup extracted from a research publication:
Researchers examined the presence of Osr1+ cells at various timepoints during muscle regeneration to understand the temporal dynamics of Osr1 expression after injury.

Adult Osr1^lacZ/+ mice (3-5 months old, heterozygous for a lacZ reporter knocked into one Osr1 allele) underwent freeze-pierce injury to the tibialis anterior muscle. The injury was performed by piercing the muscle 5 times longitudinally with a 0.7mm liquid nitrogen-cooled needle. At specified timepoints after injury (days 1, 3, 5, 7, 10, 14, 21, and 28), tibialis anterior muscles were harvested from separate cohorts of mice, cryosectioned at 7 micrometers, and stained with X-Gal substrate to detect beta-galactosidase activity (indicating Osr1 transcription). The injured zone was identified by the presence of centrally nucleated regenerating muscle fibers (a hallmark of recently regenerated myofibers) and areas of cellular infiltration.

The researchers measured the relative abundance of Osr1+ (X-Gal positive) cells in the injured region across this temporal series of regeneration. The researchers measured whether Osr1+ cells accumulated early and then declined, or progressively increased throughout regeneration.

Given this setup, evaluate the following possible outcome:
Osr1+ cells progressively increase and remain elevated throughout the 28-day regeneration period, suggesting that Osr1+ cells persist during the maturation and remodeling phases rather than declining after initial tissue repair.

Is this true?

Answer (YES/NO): NO